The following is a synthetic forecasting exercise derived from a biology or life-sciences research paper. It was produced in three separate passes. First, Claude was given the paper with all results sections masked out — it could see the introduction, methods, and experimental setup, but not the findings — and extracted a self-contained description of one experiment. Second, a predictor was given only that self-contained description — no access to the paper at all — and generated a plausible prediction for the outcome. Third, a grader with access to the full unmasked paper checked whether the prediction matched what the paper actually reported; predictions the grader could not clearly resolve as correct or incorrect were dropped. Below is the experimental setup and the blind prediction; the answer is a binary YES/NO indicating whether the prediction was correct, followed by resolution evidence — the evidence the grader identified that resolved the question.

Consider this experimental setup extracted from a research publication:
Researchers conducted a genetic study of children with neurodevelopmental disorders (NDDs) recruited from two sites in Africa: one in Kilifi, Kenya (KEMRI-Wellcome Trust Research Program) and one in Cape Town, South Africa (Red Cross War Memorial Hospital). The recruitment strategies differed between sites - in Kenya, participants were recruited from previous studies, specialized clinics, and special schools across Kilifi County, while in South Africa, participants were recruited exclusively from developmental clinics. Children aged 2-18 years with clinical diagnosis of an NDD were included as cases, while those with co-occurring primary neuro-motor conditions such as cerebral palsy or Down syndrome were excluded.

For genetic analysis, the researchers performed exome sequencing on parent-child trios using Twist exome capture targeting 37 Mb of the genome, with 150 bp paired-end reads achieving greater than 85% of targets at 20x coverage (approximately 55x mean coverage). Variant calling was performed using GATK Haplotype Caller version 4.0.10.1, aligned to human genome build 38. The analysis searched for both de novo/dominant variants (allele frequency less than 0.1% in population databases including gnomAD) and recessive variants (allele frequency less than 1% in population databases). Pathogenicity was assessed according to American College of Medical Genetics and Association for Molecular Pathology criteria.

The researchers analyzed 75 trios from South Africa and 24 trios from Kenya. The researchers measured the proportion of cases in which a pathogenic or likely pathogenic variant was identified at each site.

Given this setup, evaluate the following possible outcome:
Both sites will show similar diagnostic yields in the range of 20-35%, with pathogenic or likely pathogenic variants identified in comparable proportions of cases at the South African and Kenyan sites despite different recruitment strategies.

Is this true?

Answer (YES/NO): NO